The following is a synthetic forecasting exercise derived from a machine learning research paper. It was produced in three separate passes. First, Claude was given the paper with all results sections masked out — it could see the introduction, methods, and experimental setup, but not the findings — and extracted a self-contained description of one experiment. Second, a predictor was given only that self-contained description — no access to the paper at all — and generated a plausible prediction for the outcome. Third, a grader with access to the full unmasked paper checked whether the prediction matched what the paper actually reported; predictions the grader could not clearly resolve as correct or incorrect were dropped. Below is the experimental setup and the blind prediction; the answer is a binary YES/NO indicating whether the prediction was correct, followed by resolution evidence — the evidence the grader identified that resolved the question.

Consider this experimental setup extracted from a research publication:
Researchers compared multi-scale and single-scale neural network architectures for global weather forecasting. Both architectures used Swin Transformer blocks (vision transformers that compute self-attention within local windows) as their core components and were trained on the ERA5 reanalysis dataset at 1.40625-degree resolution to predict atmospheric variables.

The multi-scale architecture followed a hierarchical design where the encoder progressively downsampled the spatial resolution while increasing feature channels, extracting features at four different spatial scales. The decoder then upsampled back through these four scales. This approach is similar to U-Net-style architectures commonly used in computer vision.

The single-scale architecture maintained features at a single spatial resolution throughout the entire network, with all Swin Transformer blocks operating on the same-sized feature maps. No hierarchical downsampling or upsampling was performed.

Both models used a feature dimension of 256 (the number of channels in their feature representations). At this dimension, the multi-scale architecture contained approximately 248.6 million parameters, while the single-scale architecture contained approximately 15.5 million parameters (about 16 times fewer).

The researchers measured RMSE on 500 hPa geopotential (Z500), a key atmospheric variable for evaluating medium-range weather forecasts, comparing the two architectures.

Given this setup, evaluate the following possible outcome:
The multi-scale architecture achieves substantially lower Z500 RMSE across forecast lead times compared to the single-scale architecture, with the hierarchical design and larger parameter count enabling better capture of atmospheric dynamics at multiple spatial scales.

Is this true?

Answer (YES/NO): NO